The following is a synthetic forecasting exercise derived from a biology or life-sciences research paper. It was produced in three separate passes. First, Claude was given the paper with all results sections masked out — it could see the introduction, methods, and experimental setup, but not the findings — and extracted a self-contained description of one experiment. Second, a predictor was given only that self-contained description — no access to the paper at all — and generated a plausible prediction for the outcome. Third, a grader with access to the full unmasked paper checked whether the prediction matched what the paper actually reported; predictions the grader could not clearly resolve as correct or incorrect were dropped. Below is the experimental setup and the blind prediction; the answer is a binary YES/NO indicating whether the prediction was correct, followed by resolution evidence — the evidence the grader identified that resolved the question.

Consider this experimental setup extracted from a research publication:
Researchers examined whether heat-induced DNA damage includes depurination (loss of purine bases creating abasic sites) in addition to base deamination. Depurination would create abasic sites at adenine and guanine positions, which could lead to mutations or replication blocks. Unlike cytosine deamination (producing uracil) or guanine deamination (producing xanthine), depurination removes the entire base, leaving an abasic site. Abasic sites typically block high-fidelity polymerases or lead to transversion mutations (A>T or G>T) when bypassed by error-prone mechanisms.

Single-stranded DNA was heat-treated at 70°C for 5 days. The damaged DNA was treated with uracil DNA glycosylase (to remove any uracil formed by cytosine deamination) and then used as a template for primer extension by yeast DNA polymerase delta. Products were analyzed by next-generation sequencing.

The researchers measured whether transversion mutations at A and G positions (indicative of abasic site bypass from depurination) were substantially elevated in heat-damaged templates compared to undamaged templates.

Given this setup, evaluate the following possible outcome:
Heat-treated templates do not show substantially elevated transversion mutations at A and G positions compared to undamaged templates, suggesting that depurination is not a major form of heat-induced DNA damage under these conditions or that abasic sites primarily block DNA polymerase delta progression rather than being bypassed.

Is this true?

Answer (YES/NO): YES